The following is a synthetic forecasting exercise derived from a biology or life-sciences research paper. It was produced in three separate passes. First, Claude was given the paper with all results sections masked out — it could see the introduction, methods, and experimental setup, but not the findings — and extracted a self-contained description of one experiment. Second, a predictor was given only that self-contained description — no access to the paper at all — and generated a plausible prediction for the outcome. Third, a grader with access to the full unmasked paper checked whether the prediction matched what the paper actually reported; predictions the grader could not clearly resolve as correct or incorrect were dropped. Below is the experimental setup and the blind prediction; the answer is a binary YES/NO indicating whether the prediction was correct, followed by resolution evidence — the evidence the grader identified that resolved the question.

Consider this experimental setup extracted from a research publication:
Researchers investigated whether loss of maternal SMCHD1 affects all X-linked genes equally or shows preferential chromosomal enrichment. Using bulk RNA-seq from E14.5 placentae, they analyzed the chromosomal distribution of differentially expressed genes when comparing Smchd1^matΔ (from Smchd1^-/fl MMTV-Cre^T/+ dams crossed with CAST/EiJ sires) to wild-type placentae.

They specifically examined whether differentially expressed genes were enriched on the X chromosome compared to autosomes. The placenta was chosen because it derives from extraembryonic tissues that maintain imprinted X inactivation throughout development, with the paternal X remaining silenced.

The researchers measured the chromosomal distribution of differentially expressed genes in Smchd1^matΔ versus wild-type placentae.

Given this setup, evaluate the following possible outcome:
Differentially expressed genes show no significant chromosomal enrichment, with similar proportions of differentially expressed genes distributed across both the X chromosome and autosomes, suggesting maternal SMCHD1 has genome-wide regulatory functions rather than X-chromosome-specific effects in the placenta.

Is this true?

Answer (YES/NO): NO